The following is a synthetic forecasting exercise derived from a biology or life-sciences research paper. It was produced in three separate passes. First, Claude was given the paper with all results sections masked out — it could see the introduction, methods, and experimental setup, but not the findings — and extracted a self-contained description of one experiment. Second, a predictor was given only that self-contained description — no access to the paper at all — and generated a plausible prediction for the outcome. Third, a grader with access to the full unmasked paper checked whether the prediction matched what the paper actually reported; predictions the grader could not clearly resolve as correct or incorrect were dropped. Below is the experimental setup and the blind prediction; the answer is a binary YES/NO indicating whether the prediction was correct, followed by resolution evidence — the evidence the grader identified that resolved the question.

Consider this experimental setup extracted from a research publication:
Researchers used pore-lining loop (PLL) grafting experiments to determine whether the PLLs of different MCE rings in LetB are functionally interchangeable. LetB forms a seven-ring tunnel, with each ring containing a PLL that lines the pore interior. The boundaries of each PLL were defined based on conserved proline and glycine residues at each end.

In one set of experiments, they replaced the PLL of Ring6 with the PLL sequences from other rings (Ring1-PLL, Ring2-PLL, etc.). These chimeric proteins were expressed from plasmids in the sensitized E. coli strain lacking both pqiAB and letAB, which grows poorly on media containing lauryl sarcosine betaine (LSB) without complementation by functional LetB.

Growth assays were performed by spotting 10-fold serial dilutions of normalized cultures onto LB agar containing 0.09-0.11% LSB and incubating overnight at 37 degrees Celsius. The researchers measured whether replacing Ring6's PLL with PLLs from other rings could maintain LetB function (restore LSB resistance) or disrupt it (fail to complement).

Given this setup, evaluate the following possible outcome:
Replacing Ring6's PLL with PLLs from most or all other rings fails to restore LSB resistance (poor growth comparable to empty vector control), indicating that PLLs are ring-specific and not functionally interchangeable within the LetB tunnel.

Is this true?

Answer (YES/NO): YES